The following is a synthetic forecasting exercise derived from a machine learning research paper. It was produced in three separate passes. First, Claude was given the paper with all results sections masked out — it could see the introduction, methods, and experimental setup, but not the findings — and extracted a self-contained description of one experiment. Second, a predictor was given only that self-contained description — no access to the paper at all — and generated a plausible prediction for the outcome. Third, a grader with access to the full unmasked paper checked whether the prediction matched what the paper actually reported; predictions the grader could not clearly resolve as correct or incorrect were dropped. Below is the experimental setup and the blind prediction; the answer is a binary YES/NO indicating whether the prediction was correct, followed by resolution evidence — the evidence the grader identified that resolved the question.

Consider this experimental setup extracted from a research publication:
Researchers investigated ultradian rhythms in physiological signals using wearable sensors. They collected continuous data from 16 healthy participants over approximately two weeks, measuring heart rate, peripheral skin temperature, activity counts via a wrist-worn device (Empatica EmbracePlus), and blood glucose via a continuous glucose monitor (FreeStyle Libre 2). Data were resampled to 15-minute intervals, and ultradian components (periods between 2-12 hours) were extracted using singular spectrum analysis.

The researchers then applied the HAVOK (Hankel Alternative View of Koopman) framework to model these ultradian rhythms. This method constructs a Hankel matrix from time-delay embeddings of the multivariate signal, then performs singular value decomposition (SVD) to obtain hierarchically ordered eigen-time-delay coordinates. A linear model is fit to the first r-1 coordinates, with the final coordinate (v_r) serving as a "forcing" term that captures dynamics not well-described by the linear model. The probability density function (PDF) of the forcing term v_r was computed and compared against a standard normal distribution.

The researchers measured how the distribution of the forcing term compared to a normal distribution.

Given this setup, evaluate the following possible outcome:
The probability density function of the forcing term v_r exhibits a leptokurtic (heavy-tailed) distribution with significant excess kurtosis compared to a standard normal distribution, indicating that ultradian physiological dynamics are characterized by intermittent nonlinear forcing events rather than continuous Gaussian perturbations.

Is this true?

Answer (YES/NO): YES